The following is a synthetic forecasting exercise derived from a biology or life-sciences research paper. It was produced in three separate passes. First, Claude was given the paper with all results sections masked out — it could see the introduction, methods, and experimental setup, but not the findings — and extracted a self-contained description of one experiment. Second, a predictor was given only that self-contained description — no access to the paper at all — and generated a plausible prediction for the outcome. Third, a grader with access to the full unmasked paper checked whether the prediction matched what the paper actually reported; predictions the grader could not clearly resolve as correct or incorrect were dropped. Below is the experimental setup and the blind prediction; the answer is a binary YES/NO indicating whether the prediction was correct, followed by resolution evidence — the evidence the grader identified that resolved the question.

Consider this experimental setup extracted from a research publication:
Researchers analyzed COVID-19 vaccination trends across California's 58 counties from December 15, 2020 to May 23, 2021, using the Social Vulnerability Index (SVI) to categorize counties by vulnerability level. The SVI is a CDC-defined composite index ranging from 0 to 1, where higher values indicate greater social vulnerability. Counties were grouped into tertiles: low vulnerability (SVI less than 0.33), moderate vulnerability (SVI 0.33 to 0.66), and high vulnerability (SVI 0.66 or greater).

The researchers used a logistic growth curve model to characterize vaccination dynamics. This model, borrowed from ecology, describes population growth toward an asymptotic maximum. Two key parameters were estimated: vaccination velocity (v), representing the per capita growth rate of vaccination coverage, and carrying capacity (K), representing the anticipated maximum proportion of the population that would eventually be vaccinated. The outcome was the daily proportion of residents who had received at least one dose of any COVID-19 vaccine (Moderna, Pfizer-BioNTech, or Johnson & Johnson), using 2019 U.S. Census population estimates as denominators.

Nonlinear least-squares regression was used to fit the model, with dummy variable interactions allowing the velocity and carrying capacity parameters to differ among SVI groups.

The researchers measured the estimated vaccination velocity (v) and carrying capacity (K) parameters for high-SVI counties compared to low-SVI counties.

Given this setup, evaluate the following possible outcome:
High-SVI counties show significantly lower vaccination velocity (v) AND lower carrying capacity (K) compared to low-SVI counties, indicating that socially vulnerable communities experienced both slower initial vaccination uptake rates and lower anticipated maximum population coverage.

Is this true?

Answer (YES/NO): YES